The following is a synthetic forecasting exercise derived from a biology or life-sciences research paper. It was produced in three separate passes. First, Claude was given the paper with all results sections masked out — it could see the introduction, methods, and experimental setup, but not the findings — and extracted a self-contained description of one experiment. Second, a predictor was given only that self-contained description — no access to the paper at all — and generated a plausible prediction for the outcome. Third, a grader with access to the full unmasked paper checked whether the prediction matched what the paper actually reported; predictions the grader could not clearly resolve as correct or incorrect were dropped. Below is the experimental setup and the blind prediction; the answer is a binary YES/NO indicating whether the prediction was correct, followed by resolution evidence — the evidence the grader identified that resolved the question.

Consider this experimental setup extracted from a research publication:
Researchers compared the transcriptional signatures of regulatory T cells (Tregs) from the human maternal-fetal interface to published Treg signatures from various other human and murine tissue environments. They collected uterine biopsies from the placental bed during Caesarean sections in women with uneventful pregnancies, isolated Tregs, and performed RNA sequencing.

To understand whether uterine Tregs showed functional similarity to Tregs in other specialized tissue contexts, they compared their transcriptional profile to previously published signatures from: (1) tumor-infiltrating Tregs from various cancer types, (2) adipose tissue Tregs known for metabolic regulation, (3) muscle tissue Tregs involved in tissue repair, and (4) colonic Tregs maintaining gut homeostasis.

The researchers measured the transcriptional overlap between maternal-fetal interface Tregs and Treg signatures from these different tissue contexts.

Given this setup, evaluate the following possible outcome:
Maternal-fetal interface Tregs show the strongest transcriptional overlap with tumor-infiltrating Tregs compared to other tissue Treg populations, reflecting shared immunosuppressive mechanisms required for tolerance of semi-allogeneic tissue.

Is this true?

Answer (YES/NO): YES